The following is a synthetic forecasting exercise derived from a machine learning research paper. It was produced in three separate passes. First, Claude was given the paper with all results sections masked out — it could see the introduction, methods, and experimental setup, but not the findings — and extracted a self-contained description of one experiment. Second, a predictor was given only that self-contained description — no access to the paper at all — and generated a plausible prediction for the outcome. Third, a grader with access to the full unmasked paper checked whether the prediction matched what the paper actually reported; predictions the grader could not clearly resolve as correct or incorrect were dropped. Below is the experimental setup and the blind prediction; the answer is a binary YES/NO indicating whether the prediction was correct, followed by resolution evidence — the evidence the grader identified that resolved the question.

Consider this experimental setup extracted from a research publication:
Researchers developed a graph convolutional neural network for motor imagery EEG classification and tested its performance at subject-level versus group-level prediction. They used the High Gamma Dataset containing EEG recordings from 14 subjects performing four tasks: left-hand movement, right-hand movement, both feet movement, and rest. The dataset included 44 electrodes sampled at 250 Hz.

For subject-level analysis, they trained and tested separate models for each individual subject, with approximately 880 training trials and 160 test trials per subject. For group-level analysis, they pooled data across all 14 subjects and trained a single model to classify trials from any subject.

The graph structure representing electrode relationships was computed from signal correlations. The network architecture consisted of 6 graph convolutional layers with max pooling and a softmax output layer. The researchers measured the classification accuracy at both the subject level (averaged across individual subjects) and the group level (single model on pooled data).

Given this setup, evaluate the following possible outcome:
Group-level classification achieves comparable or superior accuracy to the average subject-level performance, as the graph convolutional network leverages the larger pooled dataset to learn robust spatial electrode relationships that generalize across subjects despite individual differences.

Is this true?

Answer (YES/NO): NO